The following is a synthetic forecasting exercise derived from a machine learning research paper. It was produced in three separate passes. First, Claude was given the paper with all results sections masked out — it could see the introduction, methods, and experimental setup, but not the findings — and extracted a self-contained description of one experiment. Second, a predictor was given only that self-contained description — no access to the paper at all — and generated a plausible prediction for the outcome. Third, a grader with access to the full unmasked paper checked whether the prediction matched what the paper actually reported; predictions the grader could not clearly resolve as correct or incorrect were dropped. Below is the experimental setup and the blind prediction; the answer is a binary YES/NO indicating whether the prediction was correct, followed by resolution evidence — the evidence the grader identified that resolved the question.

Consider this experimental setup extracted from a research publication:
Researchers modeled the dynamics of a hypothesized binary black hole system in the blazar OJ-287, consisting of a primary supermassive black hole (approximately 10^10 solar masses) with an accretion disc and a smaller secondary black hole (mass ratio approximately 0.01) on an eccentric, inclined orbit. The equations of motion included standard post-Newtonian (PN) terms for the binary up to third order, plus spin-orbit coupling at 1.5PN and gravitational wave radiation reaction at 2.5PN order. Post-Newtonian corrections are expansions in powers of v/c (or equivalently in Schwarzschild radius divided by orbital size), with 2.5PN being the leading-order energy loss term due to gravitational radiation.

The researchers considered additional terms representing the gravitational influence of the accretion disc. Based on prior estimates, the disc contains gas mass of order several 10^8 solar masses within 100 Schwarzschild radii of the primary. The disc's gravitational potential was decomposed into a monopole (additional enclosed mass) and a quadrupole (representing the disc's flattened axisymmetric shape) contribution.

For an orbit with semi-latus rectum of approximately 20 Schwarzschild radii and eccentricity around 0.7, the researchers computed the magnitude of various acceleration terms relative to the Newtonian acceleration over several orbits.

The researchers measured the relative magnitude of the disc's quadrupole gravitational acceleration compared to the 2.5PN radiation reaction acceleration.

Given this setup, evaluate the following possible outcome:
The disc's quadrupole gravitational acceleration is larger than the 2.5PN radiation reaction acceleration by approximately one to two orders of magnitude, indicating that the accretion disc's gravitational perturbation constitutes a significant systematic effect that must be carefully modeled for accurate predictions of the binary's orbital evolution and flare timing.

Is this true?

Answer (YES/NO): NO